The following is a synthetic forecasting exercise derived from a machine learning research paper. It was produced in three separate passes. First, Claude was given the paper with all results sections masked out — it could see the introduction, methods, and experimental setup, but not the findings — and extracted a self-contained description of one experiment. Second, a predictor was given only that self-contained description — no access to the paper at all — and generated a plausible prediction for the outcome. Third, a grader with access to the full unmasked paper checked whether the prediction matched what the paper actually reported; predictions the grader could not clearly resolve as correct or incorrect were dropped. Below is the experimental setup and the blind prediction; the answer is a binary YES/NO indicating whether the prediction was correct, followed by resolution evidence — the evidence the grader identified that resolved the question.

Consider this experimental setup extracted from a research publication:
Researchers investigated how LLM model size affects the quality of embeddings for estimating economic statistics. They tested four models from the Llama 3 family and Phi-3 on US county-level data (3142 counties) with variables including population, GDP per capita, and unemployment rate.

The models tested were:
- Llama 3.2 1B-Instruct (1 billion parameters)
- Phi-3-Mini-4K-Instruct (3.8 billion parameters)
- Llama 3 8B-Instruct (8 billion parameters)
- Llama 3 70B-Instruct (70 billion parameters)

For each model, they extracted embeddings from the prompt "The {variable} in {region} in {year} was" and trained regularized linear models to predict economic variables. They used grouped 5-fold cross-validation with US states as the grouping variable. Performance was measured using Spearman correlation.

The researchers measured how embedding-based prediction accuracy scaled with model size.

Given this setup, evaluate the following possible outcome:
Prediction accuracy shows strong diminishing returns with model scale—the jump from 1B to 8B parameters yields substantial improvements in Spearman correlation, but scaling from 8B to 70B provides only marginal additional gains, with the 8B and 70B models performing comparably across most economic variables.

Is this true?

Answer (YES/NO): NO